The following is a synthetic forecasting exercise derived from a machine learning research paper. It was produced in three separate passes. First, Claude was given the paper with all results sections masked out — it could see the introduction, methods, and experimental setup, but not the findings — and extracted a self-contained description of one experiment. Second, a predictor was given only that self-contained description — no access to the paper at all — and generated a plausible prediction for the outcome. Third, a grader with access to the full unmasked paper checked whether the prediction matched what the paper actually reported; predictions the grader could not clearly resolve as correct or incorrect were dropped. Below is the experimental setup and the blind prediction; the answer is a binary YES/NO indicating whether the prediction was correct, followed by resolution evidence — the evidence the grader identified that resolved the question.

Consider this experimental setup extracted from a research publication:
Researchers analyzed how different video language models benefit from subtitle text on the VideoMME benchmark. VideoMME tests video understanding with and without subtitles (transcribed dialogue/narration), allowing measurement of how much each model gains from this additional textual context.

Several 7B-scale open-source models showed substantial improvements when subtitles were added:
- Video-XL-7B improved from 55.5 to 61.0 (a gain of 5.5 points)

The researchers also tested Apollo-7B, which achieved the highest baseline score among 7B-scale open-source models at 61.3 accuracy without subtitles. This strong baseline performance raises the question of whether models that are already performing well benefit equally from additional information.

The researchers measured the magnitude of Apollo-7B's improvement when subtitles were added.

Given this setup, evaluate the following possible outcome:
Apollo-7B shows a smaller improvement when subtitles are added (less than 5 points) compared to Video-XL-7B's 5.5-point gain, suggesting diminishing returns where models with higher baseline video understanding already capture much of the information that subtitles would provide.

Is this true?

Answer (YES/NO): YES